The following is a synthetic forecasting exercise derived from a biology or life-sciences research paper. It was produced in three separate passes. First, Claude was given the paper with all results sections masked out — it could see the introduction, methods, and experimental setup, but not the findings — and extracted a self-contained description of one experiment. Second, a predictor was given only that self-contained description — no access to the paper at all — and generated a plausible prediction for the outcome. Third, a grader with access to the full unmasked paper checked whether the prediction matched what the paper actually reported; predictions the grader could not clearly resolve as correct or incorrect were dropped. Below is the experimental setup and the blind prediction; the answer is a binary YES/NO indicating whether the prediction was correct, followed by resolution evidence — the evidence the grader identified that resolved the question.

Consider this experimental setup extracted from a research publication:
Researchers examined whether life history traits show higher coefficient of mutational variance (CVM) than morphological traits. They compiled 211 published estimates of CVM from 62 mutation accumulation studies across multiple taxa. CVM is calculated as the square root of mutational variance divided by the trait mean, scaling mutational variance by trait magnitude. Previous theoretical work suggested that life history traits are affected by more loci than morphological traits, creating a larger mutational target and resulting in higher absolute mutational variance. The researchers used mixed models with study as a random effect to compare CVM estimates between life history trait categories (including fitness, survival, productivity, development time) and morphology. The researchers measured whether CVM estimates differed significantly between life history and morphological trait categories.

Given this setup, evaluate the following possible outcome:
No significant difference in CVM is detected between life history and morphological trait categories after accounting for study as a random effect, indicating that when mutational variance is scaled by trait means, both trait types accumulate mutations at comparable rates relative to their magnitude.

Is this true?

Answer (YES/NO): NO